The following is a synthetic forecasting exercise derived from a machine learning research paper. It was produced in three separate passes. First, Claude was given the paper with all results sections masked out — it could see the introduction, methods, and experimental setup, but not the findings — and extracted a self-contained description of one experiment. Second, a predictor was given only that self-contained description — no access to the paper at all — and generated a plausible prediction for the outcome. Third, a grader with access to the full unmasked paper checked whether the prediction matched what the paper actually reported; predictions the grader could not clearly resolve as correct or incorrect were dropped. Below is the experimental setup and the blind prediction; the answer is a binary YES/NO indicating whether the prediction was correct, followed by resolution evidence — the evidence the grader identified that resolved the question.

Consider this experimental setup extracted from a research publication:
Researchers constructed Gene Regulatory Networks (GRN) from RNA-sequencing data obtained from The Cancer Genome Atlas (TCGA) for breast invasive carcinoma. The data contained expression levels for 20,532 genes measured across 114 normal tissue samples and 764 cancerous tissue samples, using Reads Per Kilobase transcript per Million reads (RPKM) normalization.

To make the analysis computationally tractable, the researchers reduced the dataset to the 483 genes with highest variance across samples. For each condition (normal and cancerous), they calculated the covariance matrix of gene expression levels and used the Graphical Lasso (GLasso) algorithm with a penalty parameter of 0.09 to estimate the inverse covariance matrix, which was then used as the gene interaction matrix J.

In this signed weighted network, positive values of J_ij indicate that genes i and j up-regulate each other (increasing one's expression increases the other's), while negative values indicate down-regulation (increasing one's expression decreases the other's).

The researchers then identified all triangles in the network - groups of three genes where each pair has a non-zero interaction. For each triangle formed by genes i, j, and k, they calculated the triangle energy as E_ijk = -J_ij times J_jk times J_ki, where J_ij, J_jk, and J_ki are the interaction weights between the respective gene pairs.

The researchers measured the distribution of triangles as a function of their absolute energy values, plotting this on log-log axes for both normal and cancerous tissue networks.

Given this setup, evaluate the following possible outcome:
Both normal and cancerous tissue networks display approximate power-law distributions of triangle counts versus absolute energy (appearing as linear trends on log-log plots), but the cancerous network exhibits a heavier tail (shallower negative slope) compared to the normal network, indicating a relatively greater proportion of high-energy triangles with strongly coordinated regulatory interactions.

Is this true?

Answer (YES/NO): NO